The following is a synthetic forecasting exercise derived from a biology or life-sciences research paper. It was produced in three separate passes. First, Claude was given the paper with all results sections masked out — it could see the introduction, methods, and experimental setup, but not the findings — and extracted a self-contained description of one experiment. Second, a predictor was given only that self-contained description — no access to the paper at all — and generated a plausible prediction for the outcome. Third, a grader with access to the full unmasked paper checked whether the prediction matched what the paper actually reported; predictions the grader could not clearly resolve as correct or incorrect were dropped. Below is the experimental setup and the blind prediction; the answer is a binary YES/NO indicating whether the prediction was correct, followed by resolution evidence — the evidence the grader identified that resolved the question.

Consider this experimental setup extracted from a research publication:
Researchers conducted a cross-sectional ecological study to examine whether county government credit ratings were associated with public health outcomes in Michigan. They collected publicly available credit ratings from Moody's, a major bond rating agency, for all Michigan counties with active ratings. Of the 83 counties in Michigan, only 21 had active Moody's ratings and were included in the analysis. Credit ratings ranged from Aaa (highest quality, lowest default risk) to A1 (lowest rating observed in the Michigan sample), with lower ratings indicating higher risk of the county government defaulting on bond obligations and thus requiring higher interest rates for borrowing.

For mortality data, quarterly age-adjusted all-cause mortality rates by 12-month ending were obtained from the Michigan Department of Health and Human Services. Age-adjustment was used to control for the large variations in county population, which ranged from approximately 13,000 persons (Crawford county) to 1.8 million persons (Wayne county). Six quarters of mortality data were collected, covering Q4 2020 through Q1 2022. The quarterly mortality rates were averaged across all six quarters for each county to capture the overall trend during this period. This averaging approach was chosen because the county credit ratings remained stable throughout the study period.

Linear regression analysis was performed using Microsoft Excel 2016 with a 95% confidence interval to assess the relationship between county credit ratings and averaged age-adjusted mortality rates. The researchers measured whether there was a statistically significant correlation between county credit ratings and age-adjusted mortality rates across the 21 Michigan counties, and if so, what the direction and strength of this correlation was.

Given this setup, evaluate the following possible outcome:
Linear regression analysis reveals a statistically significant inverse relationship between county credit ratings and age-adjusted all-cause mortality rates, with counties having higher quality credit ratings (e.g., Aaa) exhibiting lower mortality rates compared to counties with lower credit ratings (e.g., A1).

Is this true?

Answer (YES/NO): NO